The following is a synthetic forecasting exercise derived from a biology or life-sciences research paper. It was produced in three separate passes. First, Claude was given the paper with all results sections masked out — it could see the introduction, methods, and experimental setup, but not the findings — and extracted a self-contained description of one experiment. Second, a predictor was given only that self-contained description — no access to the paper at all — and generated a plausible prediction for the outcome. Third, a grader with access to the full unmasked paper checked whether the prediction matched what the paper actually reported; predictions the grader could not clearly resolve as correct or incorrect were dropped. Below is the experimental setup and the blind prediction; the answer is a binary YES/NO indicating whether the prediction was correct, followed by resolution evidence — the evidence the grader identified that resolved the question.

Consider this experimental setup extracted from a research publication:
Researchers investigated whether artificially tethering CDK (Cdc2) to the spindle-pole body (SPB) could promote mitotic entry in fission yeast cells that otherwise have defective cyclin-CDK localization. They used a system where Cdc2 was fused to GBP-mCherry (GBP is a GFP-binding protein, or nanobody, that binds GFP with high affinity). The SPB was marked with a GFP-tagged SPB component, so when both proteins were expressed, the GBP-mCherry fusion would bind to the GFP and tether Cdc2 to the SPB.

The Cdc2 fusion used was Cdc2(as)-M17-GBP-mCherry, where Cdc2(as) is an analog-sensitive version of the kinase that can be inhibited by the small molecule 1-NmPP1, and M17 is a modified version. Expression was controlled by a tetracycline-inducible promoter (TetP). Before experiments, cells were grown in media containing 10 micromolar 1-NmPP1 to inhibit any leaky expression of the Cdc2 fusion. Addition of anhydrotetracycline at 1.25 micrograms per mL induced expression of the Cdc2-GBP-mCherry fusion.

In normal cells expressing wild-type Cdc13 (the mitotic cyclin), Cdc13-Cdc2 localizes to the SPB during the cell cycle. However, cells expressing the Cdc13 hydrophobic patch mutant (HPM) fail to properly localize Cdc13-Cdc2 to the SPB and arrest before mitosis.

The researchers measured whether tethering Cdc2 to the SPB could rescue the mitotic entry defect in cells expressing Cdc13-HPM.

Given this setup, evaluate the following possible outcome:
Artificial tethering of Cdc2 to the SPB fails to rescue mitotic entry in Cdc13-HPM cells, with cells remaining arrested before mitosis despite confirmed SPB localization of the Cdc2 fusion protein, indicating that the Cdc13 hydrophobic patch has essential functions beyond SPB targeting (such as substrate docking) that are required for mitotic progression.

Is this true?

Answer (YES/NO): NO